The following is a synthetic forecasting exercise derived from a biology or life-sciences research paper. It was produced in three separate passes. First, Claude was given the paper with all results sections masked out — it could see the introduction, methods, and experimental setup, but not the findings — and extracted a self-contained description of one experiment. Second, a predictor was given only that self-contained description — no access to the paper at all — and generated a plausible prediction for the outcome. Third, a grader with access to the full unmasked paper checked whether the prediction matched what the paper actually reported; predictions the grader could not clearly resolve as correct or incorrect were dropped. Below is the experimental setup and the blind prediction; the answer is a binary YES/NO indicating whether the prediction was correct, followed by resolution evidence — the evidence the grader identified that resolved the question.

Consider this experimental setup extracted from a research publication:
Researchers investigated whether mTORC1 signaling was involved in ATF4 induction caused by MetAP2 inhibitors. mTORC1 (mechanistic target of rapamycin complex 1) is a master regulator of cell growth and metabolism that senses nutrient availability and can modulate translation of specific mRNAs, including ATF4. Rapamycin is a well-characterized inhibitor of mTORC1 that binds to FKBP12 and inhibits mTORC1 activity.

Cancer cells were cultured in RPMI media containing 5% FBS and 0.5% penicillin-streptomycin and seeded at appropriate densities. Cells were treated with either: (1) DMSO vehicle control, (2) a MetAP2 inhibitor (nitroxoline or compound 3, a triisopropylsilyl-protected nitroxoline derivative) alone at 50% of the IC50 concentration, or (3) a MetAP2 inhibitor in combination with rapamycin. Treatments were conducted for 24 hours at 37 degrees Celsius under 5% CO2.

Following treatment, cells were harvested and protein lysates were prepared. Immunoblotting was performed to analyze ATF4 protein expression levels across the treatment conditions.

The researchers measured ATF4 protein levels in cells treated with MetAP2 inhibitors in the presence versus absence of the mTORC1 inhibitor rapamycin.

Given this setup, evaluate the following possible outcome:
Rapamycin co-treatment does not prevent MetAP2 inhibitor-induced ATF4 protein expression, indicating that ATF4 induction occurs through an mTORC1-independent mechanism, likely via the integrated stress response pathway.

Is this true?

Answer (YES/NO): NO